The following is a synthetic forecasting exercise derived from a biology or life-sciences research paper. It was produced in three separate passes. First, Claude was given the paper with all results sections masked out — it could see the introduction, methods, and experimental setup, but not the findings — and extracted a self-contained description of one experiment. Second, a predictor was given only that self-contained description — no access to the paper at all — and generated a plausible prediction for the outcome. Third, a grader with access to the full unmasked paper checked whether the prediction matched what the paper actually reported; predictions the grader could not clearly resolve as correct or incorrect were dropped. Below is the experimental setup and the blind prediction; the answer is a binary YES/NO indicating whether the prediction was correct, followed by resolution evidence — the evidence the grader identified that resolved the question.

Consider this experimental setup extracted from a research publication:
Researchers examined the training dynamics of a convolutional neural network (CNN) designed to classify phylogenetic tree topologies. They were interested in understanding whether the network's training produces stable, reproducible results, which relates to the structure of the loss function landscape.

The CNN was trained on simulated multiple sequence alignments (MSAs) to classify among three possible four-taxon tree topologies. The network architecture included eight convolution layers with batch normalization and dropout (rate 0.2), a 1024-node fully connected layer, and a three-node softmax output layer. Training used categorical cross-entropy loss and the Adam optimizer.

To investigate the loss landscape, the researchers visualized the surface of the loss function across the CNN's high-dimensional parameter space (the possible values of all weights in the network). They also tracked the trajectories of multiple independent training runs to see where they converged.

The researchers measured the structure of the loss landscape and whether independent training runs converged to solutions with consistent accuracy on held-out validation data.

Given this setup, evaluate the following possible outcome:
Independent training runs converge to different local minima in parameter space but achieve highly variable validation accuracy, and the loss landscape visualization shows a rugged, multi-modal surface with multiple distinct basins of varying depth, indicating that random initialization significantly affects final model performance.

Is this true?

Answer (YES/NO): NO